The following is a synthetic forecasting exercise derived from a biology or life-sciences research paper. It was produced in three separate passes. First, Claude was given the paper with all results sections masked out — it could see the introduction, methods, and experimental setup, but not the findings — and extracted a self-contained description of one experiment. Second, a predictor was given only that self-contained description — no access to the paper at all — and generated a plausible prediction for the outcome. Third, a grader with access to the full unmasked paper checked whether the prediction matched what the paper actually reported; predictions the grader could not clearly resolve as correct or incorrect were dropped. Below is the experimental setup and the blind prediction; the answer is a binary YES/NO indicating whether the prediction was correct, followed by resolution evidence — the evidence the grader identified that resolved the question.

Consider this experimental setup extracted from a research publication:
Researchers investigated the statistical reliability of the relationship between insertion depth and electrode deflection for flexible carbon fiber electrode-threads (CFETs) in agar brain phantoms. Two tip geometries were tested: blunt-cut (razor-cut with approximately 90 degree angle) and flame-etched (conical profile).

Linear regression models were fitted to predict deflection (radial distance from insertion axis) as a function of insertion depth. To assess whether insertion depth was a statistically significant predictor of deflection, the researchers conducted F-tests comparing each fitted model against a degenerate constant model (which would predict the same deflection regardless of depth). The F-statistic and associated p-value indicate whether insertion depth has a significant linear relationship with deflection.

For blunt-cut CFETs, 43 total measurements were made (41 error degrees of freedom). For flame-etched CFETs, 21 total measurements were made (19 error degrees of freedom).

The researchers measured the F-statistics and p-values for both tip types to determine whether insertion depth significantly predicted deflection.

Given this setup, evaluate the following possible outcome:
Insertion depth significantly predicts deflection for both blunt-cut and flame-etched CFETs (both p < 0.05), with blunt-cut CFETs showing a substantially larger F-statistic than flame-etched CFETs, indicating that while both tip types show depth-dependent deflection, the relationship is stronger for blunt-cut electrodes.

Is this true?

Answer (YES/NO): YES